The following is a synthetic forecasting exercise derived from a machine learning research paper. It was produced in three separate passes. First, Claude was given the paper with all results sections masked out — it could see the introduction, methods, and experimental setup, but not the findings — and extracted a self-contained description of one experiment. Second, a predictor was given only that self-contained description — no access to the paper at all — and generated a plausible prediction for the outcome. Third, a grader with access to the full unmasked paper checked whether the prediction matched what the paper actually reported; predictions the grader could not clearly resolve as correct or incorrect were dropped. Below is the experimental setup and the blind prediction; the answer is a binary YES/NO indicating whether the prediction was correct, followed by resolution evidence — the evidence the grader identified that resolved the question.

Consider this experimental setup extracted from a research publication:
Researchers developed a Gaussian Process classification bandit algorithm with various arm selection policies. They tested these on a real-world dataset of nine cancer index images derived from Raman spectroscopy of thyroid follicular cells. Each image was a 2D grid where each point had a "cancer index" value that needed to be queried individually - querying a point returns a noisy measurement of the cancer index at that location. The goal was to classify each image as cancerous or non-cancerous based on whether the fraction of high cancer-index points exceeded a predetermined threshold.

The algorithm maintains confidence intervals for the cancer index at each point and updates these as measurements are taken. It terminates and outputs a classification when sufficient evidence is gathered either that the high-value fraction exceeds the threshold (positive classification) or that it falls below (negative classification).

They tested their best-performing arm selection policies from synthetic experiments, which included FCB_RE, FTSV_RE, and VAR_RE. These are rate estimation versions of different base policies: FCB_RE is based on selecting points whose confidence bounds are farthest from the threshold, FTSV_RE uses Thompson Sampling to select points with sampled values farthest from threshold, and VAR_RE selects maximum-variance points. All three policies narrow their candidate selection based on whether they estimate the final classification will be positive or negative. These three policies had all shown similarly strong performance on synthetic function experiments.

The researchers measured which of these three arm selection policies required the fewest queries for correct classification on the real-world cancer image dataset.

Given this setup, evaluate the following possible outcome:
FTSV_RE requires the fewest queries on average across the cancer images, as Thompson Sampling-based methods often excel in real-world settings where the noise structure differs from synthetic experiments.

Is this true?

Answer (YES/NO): YES